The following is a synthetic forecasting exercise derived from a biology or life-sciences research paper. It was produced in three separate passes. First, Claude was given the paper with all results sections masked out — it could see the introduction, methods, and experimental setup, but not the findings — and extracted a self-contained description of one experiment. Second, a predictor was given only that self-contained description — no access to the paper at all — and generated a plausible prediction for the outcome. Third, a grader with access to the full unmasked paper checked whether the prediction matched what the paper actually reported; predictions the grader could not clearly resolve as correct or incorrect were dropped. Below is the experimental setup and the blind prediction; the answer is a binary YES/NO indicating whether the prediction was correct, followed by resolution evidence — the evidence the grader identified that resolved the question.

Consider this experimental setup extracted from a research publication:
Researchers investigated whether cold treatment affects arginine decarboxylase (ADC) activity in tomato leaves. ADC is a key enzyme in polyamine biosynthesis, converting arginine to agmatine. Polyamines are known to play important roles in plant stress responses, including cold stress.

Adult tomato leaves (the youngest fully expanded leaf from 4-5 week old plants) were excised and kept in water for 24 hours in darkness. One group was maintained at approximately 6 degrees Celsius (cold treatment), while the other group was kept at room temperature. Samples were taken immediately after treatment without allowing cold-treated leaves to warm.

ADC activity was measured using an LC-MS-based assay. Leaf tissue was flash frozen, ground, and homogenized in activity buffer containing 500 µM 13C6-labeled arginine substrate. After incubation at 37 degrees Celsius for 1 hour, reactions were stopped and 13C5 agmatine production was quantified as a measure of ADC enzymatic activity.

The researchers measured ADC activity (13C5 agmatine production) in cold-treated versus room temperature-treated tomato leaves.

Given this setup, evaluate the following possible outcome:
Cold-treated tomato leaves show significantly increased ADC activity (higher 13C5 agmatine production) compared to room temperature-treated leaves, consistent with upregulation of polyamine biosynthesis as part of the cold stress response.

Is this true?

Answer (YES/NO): YES